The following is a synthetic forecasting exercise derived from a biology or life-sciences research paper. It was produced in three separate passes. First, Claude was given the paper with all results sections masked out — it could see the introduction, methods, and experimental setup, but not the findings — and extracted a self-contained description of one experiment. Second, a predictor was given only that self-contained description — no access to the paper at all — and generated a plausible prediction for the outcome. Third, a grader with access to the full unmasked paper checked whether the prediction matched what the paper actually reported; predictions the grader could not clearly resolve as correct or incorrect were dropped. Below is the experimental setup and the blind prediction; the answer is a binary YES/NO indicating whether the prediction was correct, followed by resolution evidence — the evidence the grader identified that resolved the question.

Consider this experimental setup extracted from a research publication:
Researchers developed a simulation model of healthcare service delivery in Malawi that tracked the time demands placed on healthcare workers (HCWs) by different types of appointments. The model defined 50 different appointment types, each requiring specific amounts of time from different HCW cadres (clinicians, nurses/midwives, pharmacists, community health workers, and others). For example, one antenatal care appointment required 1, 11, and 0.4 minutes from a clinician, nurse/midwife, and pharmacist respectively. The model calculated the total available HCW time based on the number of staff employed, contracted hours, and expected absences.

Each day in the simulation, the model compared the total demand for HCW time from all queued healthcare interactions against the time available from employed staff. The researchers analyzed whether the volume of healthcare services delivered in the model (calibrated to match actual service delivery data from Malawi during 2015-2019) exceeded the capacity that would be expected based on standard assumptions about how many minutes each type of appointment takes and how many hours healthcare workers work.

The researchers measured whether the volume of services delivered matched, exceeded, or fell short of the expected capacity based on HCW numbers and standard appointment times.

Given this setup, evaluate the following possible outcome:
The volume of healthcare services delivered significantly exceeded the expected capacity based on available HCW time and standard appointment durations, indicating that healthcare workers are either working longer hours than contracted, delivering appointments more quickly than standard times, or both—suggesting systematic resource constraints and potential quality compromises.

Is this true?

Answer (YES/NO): YES